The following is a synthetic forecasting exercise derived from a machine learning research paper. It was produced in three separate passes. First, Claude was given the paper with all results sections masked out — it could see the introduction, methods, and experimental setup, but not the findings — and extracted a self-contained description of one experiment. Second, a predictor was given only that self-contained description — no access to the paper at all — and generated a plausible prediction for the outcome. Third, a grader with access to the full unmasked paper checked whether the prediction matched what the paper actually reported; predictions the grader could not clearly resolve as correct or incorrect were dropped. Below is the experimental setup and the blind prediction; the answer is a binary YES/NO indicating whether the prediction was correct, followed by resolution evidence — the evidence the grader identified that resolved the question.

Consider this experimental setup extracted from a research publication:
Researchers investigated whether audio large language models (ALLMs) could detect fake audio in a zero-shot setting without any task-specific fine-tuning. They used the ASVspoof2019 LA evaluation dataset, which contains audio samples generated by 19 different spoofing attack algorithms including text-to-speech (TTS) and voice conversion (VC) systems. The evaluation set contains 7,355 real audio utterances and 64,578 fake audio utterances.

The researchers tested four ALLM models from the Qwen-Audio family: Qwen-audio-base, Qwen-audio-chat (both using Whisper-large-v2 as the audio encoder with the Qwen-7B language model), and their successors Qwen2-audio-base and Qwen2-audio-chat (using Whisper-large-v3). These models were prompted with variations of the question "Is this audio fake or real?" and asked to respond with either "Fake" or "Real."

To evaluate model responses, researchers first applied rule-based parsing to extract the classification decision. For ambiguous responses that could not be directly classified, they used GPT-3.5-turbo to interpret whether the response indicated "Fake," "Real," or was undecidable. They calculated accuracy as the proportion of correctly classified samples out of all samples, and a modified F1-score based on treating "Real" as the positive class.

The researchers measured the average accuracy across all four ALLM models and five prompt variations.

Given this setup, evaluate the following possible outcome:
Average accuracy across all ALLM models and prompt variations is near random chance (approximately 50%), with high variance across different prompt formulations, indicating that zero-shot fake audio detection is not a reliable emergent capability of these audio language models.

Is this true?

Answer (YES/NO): NO